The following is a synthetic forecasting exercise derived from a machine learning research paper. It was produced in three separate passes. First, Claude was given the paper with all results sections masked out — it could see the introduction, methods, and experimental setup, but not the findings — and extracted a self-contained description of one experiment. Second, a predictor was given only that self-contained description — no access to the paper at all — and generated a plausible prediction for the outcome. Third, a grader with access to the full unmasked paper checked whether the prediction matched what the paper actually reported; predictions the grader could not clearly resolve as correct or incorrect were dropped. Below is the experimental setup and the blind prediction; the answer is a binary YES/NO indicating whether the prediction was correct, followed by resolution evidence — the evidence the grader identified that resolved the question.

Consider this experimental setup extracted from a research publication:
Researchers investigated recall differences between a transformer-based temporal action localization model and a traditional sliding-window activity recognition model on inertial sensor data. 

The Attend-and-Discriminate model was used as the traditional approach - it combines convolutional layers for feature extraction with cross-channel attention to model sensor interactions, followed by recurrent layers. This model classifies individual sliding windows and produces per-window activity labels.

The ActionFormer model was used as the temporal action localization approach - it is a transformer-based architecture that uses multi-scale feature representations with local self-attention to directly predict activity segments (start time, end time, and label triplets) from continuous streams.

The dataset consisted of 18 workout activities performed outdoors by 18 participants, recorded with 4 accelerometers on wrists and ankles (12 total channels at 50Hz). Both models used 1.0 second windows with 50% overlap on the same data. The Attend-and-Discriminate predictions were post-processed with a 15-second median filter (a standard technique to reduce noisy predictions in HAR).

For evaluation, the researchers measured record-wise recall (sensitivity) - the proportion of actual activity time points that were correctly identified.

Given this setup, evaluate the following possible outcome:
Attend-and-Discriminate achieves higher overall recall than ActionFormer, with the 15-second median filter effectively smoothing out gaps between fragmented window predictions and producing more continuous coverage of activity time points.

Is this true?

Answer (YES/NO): YES